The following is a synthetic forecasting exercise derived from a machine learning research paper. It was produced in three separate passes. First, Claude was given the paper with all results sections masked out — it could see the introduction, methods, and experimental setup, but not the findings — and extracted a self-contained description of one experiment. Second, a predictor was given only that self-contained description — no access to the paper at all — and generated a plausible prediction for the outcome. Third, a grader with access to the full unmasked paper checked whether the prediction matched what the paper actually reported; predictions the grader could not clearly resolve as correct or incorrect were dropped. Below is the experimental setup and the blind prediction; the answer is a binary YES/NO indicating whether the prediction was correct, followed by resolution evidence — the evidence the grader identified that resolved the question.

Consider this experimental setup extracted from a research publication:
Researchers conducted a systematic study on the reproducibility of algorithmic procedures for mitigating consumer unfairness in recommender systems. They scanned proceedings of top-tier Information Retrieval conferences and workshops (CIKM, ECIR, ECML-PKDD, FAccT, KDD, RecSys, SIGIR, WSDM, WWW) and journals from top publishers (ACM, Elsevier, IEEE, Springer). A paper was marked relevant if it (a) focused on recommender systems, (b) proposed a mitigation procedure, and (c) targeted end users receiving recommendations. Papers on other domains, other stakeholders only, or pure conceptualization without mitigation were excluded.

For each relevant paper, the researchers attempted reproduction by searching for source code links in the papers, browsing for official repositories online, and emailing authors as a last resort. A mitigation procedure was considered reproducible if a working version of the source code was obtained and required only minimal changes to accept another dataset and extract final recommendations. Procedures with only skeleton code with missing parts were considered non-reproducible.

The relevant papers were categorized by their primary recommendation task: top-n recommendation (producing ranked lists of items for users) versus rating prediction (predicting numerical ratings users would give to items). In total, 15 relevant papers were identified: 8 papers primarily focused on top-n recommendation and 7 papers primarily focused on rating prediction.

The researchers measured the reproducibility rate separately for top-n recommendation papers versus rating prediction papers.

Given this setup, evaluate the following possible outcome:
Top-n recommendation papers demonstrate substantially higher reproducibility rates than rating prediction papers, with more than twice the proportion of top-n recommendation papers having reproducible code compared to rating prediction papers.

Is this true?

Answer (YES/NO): NO